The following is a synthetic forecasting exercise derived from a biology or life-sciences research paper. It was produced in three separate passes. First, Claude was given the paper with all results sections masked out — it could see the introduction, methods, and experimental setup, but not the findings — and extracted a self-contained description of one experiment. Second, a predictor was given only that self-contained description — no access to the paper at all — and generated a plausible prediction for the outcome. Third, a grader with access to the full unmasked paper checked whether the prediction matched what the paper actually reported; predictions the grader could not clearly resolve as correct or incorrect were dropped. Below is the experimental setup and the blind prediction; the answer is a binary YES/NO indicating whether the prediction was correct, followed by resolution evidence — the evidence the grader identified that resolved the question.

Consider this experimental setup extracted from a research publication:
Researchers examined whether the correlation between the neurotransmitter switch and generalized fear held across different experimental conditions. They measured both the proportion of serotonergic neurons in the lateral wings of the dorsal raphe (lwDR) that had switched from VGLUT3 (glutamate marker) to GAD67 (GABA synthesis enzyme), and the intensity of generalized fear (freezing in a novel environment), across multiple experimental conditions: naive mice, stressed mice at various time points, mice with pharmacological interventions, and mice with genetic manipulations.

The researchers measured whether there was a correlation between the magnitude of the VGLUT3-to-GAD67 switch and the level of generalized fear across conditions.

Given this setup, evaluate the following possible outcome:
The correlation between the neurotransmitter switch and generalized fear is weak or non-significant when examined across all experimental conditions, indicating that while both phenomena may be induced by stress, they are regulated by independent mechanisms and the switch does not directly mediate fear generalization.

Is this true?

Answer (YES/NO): NO